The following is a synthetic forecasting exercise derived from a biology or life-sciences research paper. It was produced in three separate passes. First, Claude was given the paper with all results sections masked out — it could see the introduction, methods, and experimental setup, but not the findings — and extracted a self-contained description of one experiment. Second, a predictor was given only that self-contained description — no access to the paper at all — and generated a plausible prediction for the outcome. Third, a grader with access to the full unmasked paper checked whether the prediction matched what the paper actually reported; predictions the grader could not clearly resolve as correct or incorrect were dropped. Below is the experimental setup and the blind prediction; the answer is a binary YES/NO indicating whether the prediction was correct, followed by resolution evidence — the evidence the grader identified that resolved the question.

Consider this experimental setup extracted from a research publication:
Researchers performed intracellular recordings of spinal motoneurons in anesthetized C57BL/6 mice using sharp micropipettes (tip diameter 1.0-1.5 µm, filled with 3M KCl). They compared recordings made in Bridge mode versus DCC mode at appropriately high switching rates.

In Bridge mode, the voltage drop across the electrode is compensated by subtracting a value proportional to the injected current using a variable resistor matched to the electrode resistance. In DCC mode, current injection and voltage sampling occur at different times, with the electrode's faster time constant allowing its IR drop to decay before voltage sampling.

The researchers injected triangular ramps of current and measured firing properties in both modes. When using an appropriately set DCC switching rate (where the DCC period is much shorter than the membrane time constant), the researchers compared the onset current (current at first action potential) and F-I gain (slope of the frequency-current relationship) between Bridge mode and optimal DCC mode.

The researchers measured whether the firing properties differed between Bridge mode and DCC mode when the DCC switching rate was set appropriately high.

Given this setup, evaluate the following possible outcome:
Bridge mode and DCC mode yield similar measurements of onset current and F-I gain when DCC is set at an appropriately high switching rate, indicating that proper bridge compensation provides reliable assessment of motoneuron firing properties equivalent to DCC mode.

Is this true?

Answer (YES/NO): YES